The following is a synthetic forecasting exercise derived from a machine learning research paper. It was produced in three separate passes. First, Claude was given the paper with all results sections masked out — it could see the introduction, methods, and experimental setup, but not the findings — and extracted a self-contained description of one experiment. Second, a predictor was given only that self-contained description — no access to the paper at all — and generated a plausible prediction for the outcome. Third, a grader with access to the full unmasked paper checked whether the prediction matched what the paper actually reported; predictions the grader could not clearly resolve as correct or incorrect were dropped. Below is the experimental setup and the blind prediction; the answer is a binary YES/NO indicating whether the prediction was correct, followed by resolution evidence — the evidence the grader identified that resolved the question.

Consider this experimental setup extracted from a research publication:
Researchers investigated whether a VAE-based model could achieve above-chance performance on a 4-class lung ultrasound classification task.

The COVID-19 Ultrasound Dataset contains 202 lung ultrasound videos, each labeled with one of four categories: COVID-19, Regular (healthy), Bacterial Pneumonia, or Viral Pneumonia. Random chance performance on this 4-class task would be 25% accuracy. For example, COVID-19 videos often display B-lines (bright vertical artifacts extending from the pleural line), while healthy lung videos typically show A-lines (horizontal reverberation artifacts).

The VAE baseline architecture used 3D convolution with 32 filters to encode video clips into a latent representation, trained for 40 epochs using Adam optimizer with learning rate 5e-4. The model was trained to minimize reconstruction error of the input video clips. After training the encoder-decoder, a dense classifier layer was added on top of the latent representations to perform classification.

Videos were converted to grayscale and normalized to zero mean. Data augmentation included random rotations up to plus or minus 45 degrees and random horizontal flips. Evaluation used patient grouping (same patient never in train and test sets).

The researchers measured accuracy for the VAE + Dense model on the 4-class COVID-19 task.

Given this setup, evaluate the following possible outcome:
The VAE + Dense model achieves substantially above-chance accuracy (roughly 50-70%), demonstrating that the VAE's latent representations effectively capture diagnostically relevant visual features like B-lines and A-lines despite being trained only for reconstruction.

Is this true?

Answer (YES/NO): NO